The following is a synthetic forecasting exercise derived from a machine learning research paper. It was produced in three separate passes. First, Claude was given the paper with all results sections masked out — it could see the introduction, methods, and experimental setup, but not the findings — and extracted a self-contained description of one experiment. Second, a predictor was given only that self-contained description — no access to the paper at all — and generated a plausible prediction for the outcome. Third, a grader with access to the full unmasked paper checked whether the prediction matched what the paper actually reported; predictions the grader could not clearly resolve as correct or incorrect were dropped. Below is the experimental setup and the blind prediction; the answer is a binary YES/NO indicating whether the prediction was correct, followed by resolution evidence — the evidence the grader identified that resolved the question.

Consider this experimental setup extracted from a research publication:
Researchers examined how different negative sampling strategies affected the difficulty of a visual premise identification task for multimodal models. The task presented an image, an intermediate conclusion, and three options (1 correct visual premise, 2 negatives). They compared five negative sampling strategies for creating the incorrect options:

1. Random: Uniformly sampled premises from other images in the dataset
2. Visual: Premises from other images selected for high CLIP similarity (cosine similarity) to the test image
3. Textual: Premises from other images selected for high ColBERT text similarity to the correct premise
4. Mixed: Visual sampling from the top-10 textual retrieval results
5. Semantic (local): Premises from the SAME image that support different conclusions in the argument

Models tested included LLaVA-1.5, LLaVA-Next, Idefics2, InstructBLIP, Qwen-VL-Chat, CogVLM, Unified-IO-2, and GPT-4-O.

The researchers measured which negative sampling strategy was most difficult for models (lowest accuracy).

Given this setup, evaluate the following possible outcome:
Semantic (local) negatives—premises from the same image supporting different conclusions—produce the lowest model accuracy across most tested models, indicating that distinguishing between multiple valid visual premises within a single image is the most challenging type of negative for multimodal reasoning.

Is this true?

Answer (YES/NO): YES